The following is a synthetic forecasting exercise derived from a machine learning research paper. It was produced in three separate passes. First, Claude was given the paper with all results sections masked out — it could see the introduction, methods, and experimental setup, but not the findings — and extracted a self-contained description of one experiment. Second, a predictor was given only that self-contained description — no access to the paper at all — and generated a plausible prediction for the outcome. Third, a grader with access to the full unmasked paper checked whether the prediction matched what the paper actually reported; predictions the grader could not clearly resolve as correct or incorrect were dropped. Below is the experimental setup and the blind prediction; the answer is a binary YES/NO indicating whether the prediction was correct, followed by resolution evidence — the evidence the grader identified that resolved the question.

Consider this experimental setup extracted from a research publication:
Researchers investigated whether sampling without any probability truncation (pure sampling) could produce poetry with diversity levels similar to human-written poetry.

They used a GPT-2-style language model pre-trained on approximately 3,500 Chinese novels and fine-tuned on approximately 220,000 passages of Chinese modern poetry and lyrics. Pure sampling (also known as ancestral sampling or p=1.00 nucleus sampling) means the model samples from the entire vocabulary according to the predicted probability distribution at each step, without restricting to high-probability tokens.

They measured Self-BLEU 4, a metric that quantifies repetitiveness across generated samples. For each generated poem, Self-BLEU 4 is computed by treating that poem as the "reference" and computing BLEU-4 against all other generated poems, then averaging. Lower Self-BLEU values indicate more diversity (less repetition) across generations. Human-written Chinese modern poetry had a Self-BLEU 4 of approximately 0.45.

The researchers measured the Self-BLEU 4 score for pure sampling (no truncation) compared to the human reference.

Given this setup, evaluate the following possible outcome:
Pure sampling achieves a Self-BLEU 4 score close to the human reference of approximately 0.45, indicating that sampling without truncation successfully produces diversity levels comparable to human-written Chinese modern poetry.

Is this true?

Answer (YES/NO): NO